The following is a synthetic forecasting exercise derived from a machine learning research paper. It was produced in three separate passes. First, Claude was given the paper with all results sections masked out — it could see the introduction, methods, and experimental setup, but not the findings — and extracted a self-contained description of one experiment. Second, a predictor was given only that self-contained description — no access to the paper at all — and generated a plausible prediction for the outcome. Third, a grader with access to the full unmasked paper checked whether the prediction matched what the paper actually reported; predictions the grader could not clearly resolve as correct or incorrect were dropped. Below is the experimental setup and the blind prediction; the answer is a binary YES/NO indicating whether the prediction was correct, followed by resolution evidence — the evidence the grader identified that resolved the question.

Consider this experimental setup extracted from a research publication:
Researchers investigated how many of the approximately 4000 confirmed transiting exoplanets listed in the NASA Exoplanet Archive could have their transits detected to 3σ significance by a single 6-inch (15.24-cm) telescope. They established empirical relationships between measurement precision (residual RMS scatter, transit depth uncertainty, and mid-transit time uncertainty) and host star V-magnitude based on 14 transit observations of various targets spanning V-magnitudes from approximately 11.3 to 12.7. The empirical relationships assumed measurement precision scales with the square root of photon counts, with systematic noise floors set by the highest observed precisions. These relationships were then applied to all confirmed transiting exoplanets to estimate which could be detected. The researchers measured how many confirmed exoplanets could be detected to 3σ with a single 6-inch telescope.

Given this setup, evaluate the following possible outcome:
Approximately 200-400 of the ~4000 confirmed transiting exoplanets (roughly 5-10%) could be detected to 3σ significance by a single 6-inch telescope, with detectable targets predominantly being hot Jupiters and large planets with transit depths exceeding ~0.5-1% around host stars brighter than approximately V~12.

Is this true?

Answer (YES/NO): NO